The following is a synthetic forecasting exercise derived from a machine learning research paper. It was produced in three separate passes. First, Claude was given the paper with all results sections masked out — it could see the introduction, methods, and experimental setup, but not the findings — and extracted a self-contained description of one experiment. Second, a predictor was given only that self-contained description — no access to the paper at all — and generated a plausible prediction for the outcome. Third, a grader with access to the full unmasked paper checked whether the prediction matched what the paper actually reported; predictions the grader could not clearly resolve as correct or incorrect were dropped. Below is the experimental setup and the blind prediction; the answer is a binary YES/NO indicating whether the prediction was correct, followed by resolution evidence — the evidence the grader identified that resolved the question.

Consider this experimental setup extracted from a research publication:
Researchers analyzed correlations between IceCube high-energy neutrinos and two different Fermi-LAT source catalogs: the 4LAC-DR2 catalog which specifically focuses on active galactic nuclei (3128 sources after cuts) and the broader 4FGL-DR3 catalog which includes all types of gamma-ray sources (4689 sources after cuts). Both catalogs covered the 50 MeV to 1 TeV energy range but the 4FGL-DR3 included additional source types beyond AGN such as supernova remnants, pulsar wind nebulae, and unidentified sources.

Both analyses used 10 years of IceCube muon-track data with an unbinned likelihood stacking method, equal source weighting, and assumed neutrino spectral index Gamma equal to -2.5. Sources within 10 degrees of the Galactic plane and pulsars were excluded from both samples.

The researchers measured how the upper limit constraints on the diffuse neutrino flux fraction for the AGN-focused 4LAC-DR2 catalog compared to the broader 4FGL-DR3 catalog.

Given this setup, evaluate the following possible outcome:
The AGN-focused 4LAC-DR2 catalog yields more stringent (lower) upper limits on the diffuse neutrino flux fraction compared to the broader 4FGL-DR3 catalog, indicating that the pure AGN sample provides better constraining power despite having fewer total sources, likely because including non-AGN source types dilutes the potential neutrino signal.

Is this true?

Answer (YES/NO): NO